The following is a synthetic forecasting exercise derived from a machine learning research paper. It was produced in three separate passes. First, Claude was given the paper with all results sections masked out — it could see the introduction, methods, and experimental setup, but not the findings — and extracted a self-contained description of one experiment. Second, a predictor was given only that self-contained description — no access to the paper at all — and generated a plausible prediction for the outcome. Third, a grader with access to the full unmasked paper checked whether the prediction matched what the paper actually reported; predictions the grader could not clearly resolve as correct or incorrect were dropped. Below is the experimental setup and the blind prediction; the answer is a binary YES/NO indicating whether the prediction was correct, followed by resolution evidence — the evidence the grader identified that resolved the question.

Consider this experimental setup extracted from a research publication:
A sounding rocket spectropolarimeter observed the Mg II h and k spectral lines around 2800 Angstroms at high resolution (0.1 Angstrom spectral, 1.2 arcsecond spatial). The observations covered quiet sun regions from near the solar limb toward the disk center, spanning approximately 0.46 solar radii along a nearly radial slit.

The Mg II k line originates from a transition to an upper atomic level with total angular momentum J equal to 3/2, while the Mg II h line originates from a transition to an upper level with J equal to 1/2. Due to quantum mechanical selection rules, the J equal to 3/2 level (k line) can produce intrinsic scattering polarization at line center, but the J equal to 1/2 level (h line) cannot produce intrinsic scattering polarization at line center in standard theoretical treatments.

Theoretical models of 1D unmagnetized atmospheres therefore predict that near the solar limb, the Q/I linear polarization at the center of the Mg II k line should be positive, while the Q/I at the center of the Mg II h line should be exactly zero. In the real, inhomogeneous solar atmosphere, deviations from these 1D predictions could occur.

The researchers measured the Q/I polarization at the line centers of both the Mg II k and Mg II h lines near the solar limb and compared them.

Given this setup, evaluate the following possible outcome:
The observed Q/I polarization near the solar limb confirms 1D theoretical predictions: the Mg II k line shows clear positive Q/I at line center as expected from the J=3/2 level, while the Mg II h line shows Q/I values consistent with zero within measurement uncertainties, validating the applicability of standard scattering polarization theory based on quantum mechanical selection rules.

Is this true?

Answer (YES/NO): YES